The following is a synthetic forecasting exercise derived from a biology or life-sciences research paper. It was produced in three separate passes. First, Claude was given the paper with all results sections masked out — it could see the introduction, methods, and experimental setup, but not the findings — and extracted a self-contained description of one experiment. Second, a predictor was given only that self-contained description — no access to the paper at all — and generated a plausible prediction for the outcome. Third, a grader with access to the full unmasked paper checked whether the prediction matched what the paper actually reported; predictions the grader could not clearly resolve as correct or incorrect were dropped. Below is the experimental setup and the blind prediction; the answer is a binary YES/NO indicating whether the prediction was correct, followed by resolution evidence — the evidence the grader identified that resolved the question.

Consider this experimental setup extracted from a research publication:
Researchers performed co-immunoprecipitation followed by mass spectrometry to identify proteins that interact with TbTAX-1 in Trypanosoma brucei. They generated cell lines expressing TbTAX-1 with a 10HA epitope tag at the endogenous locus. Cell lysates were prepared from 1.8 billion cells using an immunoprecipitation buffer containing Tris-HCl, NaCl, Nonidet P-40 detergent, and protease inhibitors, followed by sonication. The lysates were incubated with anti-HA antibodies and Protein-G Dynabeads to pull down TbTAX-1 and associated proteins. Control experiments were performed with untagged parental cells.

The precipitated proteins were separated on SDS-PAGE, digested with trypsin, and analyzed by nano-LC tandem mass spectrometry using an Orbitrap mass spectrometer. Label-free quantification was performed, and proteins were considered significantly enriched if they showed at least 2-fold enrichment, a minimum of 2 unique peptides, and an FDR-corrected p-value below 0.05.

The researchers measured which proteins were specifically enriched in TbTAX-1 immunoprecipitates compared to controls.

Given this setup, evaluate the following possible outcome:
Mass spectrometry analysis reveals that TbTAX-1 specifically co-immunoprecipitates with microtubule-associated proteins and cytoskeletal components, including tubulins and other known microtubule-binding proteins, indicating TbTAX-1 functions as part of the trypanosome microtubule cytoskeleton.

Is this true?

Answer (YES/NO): NO